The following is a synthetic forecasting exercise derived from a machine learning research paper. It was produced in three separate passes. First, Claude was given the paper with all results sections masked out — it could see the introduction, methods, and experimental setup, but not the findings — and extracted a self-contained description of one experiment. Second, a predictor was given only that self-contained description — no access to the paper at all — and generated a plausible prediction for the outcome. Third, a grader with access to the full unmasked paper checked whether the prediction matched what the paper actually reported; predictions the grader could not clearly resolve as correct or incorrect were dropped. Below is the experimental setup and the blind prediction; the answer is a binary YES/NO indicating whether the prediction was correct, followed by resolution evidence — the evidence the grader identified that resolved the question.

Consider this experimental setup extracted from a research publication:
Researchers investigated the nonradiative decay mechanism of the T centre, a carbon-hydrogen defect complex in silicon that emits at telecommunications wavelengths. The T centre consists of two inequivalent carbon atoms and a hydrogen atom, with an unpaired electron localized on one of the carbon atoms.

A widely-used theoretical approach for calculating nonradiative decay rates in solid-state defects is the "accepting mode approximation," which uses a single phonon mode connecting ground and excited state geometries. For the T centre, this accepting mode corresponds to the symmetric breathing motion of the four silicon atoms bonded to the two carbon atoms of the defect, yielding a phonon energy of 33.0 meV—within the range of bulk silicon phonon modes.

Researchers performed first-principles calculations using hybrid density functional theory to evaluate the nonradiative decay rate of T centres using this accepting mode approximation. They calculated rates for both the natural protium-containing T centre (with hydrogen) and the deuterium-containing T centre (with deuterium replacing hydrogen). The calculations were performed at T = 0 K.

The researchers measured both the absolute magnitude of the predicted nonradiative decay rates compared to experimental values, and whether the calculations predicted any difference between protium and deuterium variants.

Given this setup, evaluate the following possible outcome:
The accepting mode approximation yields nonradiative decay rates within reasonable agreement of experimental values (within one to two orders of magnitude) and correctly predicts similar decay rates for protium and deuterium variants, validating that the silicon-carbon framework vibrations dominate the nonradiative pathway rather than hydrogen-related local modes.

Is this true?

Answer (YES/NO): NO